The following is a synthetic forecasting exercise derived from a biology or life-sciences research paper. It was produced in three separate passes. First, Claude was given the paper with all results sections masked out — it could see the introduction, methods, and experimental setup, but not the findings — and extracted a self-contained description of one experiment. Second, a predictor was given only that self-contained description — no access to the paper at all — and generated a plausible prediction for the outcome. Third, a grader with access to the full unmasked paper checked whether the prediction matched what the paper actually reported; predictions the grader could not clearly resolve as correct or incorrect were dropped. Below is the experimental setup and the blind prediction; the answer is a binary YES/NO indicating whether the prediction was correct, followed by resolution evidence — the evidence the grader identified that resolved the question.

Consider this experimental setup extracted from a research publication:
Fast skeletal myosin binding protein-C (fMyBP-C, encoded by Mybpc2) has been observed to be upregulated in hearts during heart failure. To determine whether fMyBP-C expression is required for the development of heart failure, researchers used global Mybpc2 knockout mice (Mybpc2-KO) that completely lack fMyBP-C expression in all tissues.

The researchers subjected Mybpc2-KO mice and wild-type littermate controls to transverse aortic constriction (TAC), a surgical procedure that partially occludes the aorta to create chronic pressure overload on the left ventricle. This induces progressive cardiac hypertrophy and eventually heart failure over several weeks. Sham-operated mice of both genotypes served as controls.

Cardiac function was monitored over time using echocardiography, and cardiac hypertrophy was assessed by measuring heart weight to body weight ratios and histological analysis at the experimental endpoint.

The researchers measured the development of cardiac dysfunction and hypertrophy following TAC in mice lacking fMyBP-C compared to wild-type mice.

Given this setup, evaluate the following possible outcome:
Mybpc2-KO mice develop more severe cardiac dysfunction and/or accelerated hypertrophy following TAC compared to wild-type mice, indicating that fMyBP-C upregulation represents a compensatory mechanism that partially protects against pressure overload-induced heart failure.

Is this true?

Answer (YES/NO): NO